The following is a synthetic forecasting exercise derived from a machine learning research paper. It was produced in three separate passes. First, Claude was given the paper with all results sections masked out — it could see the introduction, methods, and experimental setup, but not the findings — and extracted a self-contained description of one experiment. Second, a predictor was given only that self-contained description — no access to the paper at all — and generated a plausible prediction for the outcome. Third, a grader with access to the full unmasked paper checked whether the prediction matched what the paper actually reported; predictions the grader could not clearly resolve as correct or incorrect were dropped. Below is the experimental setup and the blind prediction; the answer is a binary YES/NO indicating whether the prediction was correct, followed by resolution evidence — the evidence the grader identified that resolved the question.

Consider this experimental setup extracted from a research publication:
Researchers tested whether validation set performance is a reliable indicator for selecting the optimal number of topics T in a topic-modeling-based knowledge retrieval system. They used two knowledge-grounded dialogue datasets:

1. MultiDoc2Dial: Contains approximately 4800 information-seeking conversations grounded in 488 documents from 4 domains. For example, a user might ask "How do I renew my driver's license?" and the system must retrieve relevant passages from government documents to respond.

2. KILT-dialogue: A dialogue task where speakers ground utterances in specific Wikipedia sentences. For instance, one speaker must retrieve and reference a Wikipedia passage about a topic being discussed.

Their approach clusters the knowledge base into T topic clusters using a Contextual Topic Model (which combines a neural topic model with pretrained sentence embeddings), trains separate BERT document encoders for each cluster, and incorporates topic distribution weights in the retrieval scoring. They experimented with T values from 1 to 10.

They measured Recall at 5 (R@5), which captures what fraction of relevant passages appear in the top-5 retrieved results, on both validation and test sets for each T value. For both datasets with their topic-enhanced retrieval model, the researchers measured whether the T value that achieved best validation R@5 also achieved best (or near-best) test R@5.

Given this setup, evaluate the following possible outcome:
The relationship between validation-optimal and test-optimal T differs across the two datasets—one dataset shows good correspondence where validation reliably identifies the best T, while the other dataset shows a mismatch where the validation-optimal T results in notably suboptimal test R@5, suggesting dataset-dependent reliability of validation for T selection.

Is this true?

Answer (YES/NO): NO